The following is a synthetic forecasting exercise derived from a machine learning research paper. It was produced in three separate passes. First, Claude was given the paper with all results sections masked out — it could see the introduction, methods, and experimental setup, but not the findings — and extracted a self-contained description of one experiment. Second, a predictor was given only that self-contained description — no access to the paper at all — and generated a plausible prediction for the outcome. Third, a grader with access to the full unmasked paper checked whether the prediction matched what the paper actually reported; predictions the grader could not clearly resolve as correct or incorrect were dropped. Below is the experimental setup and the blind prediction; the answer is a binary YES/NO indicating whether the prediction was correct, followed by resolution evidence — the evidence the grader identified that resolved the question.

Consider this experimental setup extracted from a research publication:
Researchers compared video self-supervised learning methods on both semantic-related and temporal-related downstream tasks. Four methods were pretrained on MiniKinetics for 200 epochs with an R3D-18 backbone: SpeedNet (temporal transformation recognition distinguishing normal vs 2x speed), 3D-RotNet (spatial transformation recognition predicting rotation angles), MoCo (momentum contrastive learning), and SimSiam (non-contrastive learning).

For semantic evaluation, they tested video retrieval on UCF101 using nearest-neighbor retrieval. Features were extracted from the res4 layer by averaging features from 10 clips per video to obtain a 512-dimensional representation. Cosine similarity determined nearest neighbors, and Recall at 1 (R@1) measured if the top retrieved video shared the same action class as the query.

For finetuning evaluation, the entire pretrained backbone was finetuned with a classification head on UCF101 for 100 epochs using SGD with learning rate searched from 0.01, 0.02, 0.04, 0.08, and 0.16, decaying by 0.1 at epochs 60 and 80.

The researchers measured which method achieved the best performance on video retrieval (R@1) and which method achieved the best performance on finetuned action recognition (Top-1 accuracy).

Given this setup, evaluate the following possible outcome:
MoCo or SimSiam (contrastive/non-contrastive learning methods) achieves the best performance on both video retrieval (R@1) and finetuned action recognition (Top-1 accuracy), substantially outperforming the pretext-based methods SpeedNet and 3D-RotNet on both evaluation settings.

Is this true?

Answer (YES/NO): NO